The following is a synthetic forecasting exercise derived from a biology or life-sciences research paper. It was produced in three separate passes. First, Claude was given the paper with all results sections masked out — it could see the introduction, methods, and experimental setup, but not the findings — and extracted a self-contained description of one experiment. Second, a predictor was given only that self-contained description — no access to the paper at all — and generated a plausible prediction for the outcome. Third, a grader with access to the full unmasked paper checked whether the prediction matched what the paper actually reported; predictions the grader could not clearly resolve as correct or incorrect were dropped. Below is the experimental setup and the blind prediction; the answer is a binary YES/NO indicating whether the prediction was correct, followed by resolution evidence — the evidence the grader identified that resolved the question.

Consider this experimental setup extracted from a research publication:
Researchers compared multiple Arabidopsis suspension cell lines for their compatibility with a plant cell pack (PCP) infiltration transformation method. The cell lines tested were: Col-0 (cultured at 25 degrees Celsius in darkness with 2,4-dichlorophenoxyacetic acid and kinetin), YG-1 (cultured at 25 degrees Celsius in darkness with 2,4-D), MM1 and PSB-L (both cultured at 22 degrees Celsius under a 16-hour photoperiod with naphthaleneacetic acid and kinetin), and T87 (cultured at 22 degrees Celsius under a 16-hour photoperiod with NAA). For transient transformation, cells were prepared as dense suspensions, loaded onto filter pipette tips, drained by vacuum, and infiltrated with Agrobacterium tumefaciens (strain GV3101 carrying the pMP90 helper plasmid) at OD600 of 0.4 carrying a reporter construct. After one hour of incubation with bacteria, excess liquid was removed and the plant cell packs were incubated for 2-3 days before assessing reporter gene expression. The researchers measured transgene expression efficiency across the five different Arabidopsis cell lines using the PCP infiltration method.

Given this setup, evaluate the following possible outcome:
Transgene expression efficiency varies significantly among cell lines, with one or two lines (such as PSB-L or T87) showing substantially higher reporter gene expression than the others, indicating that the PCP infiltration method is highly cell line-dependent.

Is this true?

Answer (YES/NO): NO